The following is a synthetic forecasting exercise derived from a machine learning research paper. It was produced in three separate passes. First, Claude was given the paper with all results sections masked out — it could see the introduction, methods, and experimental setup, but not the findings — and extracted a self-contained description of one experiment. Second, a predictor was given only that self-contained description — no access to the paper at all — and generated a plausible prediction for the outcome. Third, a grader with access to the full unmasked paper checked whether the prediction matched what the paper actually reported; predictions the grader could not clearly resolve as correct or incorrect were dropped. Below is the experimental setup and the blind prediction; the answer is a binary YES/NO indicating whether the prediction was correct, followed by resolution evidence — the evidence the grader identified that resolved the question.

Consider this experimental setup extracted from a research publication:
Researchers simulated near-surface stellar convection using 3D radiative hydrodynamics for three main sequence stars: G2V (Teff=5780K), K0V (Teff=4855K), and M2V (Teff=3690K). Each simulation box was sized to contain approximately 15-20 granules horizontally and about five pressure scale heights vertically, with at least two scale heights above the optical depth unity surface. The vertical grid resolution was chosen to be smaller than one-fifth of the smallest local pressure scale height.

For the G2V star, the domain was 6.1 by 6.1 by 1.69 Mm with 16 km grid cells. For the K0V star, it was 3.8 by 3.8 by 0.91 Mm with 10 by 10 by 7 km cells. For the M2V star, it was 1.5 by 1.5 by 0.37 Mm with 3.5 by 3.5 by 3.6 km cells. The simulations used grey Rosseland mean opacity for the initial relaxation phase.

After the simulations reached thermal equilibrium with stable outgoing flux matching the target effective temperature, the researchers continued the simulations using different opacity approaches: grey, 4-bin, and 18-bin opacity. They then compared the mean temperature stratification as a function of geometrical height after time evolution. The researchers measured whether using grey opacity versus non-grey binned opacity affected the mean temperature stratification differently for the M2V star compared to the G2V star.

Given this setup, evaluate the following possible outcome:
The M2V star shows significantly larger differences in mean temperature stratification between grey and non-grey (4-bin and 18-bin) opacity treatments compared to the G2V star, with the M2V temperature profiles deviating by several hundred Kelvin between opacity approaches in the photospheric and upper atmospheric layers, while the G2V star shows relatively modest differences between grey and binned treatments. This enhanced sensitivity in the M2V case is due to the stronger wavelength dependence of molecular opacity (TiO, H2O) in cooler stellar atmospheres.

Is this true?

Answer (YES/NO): YES